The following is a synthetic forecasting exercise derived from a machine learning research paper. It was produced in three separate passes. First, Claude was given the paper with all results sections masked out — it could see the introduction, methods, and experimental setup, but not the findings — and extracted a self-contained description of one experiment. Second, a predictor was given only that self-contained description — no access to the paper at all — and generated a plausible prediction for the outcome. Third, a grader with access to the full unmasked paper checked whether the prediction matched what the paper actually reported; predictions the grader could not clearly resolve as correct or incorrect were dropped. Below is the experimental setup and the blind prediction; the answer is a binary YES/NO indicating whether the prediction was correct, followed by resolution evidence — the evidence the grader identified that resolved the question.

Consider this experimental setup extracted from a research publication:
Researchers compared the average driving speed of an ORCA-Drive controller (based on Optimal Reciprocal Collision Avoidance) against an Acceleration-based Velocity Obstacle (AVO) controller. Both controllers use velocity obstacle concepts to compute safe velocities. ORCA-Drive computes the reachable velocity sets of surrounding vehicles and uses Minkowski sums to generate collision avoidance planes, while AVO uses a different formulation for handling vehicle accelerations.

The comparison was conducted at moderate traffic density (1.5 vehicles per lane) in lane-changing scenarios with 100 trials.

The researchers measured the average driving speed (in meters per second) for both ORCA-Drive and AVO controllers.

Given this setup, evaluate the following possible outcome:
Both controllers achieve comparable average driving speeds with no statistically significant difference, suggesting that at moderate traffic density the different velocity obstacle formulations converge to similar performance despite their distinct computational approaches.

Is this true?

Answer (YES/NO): NO